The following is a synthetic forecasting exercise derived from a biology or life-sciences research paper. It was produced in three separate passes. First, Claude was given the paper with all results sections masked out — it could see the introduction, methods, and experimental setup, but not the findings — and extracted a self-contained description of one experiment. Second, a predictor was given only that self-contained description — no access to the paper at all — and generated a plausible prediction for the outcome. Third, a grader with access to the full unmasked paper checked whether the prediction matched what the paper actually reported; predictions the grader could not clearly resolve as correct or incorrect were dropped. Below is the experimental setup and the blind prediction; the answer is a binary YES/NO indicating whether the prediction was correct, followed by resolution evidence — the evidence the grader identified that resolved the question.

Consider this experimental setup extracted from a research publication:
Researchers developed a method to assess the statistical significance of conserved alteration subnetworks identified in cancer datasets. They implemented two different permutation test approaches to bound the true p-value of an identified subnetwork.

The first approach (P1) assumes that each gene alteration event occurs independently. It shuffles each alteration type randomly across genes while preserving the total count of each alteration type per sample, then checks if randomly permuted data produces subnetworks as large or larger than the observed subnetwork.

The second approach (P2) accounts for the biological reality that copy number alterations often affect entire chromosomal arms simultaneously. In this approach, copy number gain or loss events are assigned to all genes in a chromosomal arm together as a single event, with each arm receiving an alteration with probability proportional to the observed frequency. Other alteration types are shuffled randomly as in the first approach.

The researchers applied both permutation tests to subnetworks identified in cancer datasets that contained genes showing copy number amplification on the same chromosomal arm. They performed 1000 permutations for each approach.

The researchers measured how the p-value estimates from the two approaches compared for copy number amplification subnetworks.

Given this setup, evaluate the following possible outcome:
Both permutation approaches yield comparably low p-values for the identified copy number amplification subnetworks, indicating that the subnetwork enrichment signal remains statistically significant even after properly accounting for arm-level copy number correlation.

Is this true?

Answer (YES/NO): YES